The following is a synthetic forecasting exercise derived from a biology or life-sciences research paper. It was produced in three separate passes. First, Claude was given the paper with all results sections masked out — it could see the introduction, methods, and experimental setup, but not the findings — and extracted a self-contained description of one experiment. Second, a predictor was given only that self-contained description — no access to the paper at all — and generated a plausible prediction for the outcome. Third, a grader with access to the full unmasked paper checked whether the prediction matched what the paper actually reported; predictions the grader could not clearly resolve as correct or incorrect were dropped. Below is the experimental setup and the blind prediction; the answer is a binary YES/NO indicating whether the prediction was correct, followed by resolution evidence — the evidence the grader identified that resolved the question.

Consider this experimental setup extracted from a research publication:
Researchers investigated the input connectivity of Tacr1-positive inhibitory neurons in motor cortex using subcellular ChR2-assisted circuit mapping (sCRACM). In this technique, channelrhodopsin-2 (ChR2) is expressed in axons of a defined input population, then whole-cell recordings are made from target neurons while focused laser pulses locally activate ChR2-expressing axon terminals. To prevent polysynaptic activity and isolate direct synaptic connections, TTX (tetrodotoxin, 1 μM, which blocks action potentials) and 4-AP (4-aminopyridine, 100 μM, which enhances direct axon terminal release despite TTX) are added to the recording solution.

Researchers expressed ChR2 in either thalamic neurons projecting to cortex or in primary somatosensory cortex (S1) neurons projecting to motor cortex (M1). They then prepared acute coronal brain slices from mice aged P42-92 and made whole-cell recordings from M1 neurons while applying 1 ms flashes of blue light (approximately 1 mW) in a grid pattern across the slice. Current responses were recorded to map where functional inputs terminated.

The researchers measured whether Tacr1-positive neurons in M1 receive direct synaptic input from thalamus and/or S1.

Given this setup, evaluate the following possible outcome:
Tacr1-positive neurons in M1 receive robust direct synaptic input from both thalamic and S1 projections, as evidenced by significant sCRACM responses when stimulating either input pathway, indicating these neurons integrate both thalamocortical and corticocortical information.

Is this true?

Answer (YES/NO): YES